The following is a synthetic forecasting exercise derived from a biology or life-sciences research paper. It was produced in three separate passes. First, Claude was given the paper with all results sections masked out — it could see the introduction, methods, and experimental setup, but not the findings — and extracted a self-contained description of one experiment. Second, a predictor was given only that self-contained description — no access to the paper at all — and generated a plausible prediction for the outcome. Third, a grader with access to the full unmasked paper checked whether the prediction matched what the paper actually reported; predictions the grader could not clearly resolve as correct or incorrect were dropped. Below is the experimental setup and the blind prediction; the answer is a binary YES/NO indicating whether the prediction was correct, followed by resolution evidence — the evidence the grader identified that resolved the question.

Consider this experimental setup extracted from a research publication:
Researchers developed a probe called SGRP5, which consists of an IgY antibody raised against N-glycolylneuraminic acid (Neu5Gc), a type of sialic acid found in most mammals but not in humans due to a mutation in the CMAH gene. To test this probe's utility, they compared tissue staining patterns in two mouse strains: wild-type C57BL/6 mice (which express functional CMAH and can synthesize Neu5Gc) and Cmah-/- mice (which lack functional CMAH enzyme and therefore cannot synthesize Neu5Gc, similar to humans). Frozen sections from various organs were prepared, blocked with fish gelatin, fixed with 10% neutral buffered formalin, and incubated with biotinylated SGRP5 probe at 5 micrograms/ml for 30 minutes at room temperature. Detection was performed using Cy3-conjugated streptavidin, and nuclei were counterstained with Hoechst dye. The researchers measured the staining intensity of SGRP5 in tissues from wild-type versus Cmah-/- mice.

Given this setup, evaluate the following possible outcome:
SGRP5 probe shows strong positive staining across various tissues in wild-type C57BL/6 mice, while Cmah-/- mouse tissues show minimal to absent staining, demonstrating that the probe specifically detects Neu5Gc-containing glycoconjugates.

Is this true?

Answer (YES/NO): YES